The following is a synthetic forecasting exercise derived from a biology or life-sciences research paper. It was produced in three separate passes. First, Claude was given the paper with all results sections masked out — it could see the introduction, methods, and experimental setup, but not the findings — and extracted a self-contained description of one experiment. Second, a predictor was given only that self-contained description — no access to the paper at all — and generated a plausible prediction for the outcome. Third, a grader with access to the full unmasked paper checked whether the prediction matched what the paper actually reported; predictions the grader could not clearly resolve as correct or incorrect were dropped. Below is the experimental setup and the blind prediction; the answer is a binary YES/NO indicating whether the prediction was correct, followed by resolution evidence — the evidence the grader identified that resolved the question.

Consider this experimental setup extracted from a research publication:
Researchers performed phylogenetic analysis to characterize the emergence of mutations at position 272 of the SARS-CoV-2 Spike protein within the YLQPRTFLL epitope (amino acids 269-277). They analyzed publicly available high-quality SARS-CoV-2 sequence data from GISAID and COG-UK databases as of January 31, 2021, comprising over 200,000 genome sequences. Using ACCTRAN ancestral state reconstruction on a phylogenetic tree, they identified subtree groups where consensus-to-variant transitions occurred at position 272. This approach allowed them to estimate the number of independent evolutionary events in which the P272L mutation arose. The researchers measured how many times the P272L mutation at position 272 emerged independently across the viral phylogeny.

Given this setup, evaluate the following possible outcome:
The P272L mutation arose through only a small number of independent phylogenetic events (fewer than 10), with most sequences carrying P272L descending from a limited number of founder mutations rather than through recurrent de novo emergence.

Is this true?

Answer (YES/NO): YES